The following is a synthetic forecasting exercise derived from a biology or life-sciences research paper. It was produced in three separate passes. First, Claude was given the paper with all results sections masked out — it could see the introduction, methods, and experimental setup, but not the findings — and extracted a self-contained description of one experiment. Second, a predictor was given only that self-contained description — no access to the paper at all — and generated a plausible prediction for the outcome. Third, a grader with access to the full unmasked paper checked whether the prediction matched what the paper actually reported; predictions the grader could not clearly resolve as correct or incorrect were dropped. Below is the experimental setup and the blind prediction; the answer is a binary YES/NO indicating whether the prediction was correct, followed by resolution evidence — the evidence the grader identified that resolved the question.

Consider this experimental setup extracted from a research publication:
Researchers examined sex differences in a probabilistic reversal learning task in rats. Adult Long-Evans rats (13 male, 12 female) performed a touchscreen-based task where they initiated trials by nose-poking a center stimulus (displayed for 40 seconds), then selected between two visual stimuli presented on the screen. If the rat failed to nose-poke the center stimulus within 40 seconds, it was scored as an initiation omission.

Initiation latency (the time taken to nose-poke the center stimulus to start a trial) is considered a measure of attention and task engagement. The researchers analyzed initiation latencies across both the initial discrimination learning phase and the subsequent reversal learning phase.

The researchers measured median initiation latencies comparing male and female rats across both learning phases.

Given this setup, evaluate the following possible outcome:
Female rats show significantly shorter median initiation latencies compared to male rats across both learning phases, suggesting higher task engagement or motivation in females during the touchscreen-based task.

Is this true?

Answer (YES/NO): NO